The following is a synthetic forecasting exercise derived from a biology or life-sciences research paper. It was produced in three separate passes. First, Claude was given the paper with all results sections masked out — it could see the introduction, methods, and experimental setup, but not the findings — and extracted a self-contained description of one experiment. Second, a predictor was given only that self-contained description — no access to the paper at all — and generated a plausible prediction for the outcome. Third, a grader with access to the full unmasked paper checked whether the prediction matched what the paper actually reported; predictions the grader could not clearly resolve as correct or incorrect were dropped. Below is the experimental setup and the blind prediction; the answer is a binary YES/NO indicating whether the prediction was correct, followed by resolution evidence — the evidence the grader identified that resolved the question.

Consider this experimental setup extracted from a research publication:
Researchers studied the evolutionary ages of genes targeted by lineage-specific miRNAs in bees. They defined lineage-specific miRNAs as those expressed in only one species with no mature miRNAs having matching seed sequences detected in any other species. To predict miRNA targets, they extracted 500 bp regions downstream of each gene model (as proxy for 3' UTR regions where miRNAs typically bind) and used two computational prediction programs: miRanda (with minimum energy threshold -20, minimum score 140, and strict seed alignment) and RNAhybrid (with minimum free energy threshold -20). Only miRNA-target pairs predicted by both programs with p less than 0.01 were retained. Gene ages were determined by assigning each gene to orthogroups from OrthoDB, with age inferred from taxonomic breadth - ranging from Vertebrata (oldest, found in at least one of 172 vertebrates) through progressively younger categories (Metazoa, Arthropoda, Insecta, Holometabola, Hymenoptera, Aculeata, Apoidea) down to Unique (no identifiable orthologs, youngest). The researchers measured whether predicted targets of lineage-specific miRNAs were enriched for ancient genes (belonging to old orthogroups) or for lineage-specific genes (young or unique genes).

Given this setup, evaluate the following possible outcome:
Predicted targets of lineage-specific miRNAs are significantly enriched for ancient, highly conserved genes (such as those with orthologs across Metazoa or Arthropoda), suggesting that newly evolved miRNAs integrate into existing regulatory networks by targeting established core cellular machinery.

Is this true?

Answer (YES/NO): NO